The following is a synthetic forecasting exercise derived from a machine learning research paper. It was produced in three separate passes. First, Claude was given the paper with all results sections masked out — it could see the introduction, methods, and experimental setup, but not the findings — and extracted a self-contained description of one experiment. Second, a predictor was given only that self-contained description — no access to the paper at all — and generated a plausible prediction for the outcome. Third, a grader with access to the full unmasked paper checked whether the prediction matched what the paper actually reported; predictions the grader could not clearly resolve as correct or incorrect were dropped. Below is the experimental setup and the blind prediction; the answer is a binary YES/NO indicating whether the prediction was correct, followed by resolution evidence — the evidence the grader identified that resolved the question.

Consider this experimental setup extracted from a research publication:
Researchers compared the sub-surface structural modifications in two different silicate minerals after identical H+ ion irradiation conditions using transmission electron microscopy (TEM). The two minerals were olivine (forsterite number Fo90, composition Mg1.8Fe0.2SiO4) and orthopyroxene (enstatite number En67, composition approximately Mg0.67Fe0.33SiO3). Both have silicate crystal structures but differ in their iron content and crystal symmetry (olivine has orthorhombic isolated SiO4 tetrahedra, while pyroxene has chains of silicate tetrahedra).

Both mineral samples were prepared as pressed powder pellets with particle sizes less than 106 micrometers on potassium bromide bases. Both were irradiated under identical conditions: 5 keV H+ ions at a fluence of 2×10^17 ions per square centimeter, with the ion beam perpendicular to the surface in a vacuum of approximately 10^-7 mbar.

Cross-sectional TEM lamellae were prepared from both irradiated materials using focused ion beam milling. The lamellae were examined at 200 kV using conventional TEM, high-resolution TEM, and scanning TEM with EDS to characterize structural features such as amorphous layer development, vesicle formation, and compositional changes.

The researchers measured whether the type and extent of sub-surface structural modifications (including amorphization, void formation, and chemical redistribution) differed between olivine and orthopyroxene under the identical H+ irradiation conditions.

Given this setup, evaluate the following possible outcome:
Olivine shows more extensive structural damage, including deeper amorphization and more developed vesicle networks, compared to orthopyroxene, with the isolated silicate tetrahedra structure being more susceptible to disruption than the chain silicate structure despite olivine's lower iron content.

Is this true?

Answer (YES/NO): YES